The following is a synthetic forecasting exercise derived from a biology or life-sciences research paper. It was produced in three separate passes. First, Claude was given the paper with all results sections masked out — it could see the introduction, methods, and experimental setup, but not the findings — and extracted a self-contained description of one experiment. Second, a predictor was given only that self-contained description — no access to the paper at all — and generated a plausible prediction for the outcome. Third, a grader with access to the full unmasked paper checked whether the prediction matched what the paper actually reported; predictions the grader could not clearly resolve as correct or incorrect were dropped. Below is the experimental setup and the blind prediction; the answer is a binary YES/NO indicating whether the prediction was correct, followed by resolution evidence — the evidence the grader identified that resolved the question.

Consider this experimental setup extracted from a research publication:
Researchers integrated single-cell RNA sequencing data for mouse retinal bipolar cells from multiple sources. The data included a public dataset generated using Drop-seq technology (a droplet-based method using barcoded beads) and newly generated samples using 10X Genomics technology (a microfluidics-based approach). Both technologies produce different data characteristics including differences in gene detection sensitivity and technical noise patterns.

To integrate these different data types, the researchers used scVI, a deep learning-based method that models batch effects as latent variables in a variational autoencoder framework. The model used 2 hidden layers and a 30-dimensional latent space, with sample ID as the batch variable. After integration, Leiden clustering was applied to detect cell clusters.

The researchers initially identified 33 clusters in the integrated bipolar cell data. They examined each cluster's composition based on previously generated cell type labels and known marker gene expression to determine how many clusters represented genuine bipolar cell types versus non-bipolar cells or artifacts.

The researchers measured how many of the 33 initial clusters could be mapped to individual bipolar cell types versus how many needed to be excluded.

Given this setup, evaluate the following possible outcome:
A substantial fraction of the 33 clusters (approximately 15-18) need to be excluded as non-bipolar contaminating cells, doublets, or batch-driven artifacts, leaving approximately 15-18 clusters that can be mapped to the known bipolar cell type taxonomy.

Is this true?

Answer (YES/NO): NO